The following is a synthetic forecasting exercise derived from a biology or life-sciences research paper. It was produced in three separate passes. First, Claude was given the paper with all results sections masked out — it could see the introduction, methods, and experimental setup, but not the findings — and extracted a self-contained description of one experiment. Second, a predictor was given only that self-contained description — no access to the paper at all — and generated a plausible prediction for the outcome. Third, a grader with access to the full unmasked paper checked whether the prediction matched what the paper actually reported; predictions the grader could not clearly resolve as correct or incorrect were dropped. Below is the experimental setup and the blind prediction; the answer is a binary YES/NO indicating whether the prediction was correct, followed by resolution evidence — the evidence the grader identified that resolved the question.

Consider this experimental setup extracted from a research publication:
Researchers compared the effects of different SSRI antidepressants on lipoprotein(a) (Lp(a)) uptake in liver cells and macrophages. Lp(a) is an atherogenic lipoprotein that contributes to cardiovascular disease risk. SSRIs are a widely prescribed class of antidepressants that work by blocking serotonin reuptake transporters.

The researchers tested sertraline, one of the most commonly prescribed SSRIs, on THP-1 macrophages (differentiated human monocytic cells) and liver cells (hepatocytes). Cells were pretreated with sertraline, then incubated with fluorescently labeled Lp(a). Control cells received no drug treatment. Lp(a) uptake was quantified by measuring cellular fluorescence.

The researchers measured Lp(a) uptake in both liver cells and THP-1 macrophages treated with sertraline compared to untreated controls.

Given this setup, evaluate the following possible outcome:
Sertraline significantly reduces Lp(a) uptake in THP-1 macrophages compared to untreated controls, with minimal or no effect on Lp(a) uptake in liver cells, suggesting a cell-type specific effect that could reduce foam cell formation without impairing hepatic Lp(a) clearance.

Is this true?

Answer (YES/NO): NO